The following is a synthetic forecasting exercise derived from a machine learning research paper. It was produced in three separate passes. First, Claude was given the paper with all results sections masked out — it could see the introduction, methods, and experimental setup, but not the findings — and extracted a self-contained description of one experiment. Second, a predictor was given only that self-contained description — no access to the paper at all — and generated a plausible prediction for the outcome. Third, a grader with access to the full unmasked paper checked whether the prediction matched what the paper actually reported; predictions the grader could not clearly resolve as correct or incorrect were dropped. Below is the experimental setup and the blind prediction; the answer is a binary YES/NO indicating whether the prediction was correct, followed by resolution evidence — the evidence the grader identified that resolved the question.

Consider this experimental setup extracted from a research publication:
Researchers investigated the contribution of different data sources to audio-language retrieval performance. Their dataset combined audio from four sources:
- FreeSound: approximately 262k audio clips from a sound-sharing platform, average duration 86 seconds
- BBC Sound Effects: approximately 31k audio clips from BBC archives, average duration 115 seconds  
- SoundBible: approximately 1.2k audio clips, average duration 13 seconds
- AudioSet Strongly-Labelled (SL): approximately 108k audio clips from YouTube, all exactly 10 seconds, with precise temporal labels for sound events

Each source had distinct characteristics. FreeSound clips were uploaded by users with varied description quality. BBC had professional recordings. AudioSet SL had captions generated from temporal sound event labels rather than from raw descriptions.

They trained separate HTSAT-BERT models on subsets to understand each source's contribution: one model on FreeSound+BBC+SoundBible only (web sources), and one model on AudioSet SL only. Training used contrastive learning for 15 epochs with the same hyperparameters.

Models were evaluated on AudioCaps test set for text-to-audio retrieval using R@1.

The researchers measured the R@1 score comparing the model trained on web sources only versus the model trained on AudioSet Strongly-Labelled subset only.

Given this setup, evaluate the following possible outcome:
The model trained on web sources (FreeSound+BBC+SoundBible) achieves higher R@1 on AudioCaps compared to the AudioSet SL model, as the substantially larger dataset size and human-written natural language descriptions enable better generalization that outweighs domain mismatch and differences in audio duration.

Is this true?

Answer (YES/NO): NO